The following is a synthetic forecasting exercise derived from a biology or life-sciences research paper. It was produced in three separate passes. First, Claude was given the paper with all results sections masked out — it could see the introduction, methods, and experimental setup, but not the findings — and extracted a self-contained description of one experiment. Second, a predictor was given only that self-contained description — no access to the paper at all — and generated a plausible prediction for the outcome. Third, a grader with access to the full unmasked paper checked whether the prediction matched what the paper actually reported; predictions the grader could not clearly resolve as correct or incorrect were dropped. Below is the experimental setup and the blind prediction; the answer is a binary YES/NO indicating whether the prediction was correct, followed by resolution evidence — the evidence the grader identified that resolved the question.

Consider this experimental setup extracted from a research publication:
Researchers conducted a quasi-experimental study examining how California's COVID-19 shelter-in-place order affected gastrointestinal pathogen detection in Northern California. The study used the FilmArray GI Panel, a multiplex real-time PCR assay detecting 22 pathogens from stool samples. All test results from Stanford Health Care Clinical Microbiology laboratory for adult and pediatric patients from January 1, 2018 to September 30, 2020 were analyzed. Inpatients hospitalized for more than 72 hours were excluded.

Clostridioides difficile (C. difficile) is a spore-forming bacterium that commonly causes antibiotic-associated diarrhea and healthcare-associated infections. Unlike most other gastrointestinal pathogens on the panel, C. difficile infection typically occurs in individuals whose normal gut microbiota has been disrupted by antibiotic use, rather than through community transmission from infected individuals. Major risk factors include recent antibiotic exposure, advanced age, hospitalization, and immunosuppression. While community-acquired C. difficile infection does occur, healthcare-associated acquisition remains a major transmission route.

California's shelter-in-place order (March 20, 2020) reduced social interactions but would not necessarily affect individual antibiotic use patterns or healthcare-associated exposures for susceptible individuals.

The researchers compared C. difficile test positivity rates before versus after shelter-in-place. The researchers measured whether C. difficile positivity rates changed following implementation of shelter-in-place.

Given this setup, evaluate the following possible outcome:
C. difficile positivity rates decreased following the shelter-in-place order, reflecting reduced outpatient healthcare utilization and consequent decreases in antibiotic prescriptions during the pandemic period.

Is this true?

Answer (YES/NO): NO